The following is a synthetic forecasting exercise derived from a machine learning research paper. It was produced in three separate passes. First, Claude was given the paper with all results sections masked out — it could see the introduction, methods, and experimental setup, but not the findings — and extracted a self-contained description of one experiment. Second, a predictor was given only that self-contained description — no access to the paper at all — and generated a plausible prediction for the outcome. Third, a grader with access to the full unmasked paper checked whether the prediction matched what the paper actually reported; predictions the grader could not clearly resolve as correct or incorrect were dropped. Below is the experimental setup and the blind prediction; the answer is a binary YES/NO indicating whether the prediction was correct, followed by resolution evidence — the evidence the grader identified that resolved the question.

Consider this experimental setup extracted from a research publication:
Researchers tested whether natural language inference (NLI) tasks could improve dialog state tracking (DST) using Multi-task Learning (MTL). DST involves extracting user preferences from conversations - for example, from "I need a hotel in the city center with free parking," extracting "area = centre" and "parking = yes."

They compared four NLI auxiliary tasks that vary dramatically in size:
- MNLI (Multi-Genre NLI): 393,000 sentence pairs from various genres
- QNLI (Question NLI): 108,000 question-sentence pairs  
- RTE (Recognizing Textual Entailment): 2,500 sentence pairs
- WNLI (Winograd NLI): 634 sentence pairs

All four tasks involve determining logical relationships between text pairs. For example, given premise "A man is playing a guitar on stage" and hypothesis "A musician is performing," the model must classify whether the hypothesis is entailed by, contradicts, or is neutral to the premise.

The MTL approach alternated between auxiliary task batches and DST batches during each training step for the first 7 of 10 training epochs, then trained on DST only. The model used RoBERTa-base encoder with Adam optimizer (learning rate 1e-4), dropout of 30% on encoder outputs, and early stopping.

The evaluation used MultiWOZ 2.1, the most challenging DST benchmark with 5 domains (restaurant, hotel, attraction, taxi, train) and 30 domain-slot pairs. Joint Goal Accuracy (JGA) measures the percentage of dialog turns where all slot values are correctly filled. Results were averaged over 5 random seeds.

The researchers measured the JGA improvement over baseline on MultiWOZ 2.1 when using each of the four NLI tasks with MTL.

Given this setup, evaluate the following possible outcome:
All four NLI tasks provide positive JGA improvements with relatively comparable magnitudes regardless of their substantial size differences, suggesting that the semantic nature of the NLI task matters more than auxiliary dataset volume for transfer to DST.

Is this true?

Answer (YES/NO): YES